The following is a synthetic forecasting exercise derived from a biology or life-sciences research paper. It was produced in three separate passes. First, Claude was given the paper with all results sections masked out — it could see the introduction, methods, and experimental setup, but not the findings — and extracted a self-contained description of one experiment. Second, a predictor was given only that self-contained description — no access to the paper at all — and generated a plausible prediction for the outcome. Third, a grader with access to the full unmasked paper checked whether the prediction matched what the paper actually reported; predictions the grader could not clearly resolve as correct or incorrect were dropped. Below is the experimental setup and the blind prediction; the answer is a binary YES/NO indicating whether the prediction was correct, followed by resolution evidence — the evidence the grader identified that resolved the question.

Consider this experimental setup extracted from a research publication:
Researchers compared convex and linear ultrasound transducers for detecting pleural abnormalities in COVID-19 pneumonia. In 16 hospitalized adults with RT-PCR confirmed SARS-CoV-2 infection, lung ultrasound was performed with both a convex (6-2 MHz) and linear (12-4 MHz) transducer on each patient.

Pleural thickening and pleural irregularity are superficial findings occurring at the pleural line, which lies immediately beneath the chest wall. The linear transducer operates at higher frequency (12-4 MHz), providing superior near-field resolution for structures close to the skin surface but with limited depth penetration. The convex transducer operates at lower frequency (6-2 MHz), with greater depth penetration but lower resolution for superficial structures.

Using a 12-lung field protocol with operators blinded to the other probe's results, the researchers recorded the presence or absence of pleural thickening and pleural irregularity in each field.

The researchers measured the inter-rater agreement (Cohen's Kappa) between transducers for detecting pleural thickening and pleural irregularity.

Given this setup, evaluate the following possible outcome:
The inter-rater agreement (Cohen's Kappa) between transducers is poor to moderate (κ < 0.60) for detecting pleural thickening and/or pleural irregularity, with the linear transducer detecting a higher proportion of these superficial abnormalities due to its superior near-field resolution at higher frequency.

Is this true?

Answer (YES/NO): NO